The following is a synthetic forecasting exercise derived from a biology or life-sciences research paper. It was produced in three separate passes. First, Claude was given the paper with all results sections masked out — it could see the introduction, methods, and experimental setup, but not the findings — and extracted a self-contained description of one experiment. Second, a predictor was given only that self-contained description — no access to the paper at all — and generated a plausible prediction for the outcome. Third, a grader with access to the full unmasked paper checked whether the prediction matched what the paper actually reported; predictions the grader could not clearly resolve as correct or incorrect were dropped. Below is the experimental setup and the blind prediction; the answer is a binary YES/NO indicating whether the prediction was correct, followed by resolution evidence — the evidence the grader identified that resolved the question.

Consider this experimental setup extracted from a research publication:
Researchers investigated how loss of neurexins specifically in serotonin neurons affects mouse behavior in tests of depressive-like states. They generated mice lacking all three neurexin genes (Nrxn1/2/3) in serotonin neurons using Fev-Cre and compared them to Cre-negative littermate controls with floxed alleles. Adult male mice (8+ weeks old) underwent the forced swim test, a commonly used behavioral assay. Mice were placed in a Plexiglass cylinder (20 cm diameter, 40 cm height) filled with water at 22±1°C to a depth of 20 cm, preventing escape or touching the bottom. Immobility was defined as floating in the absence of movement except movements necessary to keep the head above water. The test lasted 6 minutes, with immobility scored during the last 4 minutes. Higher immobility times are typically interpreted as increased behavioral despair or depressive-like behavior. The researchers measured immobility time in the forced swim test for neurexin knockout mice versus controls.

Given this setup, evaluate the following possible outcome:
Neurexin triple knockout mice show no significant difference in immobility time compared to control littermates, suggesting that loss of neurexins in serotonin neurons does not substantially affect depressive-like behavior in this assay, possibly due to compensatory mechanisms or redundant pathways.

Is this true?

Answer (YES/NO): NO